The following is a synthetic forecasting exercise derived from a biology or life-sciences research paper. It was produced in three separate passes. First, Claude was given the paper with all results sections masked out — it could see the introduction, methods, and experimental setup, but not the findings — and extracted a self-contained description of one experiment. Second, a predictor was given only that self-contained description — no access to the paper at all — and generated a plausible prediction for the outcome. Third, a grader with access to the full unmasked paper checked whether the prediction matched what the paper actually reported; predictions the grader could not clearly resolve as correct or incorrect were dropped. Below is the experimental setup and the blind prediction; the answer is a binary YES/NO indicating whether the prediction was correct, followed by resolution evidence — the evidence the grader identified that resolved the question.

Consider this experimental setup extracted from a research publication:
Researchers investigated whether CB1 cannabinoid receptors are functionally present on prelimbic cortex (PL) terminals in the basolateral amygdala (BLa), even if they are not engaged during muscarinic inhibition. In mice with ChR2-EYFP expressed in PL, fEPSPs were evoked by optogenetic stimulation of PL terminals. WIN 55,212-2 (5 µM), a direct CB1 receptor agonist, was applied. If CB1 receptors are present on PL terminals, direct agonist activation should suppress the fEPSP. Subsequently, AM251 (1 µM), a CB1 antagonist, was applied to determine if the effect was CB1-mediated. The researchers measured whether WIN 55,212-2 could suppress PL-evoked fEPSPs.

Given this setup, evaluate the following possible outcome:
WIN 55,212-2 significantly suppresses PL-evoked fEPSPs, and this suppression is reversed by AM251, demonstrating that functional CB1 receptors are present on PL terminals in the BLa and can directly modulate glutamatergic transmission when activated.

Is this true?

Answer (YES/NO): YES